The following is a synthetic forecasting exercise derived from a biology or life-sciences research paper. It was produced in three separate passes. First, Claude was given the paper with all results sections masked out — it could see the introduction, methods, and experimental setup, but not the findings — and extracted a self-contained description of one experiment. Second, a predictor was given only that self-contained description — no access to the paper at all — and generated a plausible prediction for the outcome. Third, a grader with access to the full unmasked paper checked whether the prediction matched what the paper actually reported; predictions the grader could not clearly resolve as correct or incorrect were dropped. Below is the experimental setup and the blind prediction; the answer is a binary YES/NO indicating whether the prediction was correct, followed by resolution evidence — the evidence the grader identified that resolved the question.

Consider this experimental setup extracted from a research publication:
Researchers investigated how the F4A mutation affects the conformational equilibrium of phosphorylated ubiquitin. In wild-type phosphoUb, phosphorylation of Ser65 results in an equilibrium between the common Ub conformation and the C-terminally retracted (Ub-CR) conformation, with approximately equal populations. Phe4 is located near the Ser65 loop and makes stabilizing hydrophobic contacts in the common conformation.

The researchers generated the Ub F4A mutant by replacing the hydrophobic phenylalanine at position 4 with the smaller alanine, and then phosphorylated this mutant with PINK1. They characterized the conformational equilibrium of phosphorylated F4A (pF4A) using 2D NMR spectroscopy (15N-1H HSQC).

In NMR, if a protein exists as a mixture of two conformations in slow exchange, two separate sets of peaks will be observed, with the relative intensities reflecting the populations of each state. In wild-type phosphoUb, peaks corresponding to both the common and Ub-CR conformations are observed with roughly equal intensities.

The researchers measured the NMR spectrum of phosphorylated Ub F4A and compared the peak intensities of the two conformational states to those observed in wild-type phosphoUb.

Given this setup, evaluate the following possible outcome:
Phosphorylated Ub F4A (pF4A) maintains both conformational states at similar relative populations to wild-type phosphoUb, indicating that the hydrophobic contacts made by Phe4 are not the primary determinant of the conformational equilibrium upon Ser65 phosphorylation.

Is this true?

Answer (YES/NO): NO